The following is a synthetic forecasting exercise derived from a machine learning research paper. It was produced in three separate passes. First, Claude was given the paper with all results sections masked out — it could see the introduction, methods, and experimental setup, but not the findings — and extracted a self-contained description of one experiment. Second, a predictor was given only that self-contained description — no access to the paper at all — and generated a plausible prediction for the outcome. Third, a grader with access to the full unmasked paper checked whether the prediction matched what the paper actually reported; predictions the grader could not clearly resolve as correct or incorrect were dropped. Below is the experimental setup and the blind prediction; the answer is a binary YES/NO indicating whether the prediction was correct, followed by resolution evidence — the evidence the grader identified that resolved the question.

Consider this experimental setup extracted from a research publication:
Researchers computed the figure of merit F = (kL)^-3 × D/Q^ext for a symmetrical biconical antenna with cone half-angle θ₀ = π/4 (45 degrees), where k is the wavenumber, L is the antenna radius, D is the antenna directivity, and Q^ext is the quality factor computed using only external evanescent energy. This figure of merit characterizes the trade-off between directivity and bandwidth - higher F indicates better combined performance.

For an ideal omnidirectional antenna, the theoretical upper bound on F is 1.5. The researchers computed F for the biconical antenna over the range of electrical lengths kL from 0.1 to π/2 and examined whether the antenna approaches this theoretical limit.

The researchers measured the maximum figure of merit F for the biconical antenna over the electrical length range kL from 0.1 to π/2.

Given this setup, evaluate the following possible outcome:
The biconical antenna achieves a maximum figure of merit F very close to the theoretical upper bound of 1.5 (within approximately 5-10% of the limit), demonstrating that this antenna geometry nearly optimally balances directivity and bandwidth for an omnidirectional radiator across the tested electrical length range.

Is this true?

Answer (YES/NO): NO